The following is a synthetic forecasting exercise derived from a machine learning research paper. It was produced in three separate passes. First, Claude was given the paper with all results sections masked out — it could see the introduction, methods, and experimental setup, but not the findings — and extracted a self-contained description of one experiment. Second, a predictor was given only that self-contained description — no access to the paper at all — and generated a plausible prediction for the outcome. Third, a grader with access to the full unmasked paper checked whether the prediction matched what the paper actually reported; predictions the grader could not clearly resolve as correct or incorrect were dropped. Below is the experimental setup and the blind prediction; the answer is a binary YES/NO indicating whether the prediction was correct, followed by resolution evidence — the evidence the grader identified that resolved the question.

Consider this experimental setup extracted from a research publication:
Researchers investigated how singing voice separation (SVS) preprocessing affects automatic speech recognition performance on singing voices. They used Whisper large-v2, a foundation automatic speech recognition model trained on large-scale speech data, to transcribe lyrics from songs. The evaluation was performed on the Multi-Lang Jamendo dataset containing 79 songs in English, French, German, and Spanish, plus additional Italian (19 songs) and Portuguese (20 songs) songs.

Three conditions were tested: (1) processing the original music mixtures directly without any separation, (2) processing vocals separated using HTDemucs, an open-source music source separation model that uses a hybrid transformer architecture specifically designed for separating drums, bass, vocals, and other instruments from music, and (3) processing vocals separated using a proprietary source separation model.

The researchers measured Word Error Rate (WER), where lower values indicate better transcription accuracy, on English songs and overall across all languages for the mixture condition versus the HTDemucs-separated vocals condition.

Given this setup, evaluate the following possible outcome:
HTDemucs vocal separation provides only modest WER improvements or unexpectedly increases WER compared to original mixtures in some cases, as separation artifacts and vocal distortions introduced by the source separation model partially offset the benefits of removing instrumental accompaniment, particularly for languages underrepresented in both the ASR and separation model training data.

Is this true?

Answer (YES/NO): YES